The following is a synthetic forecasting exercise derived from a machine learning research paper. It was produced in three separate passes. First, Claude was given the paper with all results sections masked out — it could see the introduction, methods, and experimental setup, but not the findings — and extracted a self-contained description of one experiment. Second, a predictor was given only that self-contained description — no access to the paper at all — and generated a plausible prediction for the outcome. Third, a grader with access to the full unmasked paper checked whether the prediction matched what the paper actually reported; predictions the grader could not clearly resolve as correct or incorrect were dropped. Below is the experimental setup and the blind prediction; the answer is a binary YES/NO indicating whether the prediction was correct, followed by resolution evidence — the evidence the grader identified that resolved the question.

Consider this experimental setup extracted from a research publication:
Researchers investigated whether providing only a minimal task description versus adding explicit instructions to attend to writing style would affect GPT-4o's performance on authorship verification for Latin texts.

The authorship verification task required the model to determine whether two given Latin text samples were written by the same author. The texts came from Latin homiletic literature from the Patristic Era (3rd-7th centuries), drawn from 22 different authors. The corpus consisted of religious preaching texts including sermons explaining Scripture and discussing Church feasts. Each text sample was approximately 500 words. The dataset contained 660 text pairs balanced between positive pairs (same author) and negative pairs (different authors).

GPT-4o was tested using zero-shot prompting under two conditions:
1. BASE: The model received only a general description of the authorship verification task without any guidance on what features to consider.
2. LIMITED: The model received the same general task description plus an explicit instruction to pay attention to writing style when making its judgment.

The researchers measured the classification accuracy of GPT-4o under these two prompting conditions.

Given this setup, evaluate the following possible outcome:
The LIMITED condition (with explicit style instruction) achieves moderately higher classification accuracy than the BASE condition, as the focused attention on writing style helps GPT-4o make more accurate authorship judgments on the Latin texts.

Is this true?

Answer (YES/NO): NO